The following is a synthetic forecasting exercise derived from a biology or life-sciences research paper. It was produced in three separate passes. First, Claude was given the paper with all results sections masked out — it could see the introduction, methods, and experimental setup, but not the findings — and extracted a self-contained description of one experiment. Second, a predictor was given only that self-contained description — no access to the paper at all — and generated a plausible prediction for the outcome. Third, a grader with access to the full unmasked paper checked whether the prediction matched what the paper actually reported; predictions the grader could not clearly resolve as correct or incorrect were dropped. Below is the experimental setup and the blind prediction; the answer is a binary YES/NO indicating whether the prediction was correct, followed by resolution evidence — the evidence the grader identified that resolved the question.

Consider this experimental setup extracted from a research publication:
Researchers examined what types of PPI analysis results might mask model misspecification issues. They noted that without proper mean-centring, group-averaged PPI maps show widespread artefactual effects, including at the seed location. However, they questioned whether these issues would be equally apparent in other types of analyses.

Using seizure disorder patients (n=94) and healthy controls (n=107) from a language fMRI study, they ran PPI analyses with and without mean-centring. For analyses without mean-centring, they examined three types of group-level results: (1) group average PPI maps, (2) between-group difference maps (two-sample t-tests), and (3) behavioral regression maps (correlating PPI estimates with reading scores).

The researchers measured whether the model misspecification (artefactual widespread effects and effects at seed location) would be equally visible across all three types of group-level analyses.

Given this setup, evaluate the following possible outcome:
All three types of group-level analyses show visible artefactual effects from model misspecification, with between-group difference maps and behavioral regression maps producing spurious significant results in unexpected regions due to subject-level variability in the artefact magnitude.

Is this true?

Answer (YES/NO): NO